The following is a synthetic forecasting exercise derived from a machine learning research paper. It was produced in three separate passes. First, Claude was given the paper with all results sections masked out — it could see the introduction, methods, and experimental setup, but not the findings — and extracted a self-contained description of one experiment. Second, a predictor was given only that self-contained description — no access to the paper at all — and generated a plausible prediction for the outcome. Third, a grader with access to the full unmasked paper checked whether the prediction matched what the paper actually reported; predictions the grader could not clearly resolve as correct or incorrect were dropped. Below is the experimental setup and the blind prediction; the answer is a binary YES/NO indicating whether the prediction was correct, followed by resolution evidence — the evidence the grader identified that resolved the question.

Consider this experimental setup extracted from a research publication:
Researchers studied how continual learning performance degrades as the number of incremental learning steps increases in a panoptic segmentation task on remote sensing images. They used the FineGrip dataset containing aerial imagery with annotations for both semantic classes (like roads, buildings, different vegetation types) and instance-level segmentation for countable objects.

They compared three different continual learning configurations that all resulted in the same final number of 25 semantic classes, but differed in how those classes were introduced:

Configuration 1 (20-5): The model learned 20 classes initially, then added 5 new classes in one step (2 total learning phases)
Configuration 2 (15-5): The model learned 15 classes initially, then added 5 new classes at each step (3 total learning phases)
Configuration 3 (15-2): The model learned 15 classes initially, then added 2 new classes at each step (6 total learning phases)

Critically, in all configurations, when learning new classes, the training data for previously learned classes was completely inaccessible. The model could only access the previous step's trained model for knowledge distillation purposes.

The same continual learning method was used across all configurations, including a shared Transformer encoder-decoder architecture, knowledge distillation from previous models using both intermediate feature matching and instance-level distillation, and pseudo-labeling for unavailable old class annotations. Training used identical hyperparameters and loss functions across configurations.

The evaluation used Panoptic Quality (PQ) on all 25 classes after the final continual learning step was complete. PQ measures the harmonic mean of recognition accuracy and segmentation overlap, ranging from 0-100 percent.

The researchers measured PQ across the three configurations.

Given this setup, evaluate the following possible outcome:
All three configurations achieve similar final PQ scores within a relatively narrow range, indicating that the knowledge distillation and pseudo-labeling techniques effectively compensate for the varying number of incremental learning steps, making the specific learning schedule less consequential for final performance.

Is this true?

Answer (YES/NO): NO